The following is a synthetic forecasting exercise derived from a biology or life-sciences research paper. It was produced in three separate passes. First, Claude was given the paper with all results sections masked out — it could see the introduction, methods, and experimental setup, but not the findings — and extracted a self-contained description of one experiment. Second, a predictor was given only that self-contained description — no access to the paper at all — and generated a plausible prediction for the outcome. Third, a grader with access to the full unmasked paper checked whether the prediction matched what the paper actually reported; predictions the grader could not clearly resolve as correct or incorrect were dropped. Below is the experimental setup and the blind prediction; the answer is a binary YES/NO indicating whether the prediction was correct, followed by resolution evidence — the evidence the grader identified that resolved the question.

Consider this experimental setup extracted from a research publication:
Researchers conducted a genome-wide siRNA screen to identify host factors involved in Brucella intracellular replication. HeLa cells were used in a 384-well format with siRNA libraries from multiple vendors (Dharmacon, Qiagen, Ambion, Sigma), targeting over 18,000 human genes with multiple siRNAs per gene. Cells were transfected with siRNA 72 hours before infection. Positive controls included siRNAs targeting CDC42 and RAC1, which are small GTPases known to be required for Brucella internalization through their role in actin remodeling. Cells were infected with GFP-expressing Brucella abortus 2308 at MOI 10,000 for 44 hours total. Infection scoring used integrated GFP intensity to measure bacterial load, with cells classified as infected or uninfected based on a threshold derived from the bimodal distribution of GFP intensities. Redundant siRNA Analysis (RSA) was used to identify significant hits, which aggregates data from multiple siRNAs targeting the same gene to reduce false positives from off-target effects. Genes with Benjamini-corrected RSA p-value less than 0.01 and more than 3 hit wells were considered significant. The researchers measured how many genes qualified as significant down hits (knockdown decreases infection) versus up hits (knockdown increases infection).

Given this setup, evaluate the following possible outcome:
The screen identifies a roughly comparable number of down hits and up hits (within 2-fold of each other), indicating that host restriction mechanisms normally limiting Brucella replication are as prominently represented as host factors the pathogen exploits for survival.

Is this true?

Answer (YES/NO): YES